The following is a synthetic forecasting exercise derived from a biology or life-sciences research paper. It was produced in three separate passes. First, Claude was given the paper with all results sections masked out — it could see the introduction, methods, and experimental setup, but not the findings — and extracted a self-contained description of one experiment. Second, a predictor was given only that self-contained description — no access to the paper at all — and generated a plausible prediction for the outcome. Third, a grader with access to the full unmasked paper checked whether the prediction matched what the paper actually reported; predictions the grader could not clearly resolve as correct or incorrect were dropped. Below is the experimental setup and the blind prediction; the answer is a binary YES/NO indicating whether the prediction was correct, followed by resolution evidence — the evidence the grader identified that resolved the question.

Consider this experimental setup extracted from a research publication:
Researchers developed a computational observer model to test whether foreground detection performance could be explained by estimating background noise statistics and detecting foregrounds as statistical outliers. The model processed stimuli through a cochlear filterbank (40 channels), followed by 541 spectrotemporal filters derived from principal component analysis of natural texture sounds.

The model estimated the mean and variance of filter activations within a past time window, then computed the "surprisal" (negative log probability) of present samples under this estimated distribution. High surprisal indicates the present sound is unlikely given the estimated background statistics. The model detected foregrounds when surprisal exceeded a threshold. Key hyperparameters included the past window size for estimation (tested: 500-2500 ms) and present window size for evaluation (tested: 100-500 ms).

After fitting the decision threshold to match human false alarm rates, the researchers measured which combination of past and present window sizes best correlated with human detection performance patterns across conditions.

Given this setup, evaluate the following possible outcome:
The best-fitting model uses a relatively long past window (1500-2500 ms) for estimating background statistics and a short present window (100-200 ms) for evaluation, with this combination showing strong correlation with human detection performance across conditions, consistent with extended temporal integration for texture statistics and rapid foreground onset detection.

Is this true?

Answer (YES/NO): NO